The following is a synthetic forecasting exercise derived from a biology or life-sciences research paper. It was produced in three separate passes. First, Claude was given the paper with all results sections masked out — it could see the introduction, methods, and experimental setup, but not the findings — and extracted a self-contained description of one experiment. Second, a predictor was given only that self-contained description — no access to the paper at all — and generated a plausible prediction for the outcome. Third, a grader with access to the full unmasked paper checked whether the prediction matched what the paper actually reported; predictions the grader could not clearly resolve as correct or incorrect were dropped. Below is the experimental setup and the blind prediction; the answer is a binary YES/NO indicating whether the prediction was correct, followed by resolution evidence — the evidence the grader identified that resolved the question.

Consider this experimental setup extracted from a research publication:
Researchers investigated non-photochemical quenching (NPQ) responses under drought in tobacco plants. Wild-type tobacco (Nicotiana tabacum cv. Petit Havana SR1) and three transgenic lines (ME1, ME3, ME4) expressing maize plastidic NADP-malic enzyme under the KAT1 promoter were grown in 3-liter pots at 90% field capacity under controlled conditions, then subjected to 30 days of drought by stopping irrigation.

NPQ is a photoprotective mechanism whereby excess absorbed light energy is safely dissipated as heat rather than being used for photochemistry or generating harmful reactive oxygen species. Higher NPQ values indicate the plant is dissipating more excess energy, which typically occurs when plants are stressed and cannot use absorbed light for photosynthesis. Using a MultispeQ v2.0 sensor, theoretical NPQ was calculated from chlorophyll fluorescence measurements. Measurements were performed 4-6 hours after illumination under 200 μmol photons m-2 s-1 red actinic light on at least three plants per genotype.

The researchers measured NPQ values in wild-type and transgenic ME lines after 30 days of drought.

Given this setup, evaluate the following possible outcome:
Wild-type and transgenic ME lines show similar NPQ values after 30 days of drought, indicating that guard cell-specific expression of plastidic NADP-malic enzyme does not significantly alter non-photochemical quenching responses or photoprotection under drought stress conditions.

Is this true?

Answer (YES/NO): NO